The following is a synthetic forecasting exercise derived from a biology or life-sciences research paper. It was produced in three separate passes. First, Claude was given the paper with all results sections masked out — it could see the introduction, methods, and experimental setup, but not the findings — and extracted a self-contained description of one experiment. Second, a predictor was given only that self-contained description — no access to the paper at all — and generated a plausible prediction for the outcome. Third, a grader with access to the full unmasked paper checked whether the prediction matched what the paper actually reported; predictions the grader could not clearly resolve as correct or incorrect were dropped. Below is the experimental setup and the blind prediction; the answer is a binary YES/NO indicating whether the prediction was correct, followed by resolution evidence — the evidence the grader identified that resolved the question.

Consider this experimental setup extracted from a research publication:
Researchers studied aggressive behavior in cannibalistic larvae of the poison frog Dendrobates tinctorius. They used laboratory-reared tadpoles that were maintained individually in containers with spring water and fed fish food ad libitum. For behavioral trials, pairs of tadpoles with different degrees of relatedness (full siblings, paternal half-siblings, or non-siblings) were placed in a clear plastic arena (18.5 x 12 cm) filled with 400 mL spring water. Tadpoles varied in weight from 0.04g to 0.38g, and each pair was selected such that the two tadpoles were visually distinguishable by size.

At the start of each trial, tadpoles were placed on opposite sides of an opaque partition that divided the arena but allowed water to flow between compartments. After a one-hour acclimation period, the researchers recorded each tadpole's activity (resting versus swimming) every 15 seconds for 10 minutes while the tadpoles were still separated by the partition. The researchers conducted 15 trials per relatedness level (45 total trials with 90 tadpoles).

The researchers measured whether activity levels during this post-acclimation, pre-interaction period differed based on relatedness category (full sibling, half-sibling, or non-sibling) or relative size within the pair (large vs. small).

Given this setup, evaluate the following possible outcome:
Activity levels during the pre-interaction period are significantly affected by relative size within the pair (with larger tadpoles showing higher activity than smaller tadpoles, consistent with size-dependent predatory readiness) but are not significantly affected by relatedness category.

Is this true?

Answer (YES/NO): NO